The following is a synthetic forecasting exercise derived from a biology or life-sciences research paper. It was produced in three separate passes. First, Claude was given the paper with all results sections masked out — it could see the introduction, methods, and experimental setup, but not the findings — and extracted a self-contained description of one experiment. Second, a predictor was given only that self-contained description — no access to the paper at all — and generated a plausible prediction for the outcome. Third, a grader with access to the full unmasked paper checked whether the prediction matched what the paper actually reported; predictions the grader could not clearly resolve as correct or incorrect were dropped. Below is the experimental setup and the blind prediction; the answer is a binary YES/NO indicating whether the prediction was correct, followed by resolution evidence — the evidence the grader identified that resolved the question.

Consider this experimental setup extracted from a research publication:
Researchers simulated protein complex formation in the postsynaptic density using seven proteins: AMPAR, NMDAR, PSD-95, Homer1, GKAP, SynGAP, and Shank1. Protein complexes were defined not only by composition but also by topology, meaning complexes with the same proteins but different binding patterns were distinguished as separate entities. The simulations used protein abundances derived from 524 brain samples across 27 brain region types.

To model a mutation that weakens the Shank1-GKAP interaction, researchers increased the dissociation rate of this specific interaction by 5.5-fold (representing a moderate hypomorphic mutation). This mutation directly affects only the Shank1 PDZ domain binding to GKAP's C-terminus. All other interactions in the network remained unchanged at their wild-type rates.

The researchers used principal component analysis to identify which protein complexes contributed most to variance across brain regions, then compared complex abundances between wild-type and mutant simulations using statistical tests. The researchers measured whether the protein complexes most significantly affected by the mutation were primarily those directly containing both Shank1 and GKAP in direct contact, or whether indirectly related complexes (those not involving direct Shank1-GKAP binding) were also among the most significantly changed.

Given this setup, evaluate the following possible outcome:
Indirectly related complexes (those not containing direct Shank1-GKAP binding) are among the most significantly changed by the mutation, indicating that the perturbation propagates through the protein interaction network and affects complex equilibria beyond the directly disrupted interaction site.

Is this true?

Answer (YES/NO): YES